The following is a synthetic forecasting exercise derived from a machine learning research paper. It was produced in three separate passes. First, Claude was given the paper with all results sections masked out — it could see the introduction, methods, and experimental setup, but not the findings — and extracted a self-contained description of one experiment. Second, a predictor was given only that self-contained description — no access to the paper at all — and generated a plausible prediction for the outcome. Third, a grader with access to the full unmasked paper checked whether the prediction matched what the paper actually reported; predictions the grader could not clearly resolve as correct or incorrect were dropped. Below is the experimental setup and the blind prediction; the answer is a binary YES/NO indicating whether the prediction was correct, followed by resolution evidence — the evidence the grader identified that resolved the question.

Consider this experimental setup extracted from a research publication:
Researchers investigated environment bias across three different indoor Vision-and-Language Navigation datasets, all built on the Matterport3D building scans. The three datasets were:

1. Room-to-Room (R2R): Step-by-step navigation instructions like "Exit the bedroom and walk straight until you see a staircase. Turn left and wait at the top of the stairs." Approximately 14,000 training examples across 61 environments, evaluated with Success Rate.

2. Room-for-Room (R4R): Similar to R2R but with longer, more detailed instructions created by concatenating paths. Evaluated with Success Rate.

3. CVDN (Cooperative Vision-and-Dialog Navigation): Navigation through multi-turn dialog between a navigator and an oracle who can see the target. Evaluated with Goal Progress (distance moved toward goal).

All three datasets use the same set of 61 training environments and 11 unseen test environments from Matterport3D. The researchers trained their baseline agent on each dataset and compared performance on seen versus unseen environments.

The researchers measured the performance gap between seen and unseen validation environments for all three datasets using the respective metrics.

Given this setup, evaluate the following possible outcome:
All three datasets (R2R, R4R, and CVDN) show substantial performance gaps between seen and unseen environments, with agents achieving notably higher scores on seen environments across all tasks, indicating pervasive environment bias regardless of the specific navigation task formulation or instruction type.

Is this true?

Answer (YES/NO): YES